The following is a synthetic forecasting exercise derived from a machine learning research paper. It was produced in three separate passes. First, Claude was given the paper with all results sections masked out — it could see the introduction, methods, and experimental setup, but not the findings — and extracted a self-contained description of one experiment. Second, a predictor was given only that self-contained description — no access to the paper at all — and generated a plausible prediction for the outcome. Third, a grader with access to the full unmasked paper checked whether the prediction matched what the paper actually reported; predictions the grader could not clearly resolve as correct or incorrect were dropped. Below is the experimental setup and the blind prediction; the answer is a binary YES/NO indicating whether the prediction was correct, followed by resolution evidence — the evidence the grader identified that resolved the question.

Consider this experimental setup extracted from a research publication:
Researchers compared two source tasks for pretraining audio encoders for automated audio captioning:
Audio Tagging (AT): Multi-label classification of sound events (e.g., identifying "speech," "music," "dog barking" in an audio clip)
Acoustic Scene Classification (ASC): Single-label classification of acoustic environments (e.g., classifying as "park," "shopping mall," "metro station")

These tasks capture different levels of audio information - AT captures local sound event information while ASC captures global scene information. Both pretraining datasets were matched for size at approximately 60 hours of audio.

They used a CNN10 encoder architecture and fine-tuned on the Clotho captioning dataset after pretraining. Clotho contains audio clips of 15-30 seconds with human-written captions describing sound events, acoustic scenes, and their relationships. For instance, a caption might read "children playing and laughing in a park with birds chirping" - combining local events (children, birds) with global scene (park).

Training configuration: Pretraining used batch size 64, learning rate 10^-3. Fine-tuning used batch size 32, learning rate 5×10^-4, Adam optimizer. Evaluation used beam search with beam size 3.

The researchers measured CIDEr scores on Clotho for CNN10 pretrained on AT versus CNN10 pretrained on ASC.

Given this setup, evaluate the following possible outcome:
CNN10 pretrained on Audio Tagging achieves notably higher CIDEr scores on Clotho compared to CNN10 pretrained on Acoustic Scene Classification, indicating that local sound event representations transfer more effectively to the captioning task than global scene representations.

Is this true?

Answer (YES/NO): YES